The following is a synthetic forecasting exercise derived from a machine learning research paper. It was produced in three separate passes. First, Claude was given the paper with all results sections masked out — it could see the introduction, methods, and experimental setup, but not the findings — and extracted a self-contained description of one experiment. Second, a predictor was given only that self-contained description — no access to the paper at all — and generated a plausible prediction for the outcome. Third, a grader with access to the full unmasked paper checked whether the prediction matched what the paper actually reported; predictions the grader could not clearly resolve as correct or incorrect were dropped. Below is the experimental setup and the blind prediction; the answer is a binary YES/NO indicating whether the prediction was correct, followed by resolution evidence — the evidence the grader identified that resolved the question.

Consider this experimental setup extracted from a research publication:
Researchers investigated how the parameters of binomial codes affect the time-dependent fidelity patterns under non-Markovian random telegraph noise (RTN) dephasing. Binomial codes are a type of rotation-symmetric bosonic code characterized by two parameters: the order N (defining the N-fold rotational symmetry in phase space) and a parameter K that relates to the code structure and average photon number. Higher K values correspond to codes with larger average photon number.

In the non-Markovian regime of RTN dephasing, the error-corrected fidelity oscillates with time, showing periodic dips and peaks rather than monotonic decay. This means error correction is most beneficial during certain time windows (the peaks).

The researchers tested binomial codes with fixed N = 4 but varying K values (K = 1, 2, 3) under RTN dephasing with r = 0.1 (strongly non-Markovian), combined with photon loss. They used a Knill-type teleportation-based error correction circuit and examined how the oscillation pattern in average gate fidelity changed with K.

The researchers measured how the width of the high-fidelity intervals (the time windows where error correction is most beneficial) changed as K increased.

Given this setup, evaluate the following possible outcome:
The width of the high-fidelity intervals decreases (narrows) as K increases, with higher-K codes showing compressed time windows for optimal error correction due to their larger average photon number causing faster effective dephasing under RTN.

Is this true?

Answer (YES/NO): NO